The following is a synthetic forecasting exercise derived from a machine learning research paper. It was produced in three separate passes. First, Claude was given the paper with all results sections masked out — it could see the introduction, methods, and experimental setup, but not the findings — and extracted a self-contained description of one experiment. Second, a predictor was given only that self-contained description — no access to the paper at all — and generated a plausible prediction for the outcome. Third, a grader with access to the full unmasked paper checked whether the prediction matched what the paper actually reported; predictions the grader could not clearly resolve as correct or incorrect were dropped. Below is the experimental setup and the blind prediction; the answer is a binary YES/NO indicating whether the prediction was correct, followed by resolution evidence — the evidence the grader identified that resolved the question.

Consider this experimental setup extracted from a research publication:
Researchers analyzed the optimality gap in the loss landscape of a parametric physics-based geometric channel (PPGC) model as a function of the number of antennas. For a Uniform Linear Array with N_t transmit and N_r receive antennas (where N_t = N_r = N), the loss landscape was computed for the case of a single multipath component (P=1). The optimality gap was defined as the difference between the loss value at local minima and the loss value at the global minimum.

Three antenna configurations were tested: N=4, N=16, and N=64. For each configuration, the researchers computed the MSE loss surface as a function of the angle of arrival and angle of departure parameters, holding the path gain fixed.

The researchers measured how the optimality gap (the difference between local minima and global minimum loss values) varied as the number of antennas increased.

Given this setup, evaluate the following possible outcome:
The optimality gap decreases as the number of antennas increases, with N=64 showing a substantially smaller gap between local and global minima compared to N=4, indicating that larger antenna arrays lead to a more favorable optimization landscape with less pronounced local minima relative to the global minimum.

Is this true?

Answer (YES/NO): NO